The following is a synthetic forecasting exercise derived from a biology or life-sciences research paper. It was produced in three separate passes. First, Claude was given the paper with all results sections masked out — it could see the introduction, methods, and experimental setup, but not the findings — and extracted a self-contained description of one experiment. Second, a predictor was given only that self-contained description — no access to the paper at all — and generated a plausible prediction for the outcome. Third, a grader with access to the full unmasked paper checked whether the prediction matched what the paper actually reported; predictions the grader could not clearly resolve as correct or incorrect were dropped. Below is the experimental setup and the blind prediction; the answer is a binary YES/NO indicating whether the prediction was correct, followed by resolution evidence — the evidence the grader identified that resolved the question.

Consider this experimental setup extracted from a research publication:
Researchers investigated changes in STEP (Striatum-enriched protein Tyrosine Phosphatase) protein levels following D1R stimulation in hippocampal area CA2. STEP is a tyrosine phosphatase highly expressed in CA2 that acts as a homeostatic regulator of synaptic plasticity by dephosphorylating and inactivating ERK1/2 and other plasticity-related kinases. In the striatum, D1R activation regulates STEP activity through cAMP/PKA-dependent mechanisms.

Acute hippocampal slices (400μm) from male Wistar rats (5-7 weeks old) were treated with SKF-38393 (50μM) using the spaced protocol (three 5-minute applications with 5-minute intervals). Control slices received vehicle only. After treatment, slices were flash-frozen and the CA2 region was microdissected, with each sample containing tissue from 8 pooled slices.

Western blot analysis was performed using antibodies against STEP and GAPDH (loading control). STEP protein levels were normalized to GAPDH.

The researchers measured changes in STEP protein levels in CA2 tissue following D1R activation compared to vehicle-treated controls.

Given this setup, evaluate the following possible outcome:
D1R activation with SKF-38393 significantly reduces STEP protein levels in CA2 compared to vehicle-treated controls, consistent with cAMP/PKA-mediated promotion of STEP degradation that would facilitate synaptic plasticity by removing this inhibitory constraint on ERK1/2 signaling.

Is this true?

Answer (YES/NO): YES